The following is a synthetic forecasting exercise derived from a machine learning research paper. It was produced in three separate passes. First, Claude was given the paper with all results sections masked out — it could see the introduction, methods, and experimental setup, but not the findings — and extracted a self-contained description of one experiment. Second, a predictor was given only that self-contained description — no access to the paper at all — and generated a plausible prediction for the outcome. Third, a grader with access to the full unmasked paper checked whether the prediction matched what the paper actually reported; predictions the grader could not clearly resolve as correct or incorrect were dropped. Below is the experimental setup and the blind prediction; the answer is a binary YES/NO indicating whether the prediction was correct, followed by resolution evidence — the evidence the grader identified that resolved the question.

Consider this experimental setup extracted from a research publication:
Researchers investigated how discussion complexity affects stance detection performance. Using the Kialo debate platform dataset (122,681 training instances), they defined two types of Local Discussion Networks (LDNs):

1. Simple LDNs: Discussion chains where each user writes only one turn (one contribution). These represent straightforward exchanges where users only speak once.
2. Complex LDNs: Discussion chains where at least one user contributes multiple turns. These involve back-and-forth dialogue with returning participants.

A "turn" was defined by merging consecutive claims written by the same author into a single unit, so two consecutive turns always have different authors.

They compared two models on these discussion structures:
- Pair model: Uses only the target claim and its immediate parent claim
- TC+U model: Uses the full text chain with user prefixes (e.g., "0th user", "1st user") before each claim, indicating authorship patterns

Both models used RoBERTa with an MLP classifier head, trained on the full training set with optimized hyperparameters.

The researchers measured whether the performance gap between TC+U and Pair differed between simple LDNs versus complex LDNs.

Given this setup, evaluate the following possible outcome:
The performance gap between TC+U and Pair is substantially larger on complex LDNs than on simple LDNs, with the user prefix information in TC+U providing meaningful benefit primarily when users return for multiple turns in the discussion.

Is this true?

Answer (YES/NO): YES